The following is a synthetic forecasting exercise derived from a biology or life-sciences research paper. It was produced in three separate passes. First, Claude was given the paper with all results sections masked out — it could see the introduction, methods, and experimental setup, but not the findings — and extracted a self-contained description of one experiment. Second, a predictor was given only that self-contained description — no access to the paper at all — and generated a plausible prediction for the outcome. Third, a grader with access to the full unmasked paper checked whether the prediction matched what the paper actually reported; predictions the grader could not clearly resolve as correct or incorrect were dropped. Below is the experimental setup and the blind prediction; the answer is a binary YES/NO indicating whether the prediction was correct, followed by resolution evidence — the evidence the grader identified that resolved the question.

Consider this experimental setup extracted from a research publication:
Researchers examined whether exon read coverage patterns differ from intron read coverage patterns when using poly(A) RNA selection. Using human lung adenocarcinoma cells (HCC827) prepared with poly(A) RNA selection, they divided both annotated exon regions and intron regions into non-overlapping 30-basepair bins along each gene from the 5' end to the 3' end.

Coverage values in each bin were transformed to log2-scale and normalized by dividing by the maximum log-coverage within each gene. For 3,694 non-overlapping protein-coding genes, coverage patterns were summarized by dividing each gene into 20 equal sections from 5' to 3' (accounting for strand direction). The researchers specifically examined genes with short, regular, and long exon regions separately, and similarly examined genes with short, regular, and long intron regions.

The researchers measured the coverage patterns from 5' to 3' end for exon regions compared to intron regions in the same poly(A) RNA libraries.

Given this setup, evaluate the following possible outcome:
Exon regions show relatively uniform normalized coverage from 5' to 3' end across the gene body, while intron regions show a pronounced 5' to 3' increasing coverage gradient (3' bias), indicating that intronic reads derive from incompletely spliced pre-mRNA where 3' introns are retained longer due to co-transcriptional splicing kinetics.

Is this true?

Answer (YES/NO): NO